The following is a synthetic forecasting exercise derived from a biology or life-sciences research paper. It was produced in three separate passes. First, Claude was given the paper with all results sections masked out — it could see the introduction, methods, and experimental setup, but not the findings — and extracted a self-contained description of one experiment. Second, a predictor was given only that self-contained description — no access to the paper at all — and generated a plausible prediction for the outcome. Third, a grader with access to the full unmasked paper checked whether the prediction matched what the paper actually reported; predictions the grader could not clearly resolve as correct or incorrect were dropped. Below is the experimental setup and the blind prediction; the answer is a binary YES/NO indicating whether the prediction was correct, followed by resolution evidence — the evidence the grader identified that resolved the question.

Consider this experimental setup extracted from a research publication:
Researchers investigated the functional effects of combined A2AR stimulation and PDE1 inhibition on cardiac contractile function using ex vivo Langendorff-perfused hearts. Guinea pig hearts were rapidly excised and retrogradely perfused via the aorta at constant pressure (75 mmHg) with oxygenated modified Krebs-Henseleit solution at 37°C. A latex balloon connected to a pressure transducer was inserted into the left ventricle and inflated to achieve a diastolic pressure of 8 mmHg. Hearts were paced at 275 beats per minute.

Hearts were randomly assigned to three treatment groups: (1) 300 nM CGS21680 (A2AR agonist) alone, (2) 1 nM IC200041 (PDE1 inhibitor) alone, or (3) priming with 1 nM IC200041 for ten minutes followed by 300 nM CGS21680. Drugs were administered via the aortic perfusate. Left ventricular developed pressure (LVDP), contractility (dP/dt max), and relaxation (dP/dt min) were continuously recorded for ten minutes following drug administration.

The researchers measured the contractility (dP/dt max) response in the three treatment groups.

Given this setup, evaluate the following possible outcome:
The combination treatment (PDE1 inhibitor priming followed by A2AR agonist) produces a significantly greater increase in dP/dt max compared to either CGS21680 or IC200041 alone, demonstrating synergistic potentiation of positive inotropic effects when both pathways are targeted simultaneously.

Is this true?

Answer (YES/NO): YES